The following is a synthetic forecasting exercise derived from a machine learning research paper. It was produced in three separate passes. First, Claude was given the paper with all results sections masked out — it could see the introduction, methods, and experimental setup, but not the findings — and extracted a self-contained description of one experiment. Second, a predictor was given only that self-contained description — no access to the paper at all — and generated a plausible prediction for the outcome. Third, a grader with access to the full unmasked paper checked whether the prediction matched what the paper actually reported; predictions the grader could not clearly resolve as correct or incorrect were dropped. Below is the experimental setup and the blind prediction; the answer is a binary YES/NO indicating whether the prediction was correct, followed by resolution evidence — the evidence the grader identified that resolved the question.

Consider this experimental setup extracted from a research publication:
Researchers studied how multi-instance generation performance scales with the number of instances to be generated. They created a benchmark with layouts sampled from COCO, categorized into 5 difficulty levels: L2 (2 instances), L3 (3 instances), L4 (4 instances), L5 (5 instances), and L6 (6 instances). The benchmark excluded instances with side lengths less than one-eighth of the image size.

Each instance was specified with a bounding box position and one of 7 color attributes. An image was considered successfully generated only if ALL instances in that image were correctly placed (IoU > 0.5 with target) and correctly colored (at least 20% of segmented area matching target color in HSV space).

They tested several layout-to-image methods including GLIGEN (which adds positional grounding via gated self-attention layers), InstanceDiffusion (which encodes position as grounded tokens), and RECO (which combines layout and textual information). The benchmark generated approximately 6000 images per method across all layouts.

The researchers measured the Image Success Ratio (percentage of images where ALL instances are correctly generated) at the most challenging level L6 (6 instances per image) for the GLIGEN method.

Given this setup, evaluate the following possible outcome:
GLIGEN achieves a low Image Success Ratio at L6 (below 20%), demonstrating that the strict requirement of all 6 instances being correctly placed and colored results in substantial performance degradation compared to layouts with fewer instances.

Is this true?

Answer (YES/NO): YES